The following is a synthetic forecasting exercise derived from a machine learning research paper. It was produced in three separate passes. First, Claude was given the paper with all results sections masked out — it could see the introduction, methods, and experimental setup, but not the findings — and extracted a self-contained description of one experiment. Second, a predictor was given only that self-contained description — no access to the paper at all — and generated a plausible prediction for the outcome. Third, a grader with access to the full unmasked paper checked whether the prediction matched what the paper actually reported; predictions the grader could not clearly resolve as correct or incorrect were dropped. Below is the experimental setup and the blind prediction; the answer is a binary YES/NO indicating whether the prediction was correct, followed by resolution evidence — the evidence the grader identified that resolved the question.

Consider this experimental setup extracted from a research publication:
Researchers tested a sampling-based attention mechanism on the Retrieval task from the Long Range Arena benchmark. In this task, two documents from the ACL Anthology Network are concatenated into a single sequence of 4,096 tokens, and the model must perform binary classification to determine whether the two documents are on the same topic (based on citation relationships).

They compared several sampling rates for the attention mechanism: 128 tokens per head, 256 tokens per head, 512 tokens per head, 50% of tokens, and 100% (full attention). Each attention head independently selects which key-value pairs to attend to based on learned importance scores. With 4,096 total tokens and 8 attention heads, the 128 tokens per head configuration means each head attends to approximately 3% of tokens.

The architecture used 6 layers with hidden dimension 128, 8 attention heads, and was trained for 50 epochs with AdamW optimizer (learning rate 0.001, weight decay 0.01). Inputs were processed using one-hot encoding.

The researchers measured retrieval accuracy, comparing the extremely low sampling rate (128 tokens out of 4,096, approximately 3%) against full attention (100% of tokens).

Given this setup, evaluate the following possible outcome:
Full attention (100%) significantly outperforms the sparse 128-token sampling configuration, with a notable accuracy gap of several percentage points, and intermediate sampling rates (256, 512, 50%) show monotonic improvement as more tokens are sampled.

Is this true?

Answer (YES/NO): NO